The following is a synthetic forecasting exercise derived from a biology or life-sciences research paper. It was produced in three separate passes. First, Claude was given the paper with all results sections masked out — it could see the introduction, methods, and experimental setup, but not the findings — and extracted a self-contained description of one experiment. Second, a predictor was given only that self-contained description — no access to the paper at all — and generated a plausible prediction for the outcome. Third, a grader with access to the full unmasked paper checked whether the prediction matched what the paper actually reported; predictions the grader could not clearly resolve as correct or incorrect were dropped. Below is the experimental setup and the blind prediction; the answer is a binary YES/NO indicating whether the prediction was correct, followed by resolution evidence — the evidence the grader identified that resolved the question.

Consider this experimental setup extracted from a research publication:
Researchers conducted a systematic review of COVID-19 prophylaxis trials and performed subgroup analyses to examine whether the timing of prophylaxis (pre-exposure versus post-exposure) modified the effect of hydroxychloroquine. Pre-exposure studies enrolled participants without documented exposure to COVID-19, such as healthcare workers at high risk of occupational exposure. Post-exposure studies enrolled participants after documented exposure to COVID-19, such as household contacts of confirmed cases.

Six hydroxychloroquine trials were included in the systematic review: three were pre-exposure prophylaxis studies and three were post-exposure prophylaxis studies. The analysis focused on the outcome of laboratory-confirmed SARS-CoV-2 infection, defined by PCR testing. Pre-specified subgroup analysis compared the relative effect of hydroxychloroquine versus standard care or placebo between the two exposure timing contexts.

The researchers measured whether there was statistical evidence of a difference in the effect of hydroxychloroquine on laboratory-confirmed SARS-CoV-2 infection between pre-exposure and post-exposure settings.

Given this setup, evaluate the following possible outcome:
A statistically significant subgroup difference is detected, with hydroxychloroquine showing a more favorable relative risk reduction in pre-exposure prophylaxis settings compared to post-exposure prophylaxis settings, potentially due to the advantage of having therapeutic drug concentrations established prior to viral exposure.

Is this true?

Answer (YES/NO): NO